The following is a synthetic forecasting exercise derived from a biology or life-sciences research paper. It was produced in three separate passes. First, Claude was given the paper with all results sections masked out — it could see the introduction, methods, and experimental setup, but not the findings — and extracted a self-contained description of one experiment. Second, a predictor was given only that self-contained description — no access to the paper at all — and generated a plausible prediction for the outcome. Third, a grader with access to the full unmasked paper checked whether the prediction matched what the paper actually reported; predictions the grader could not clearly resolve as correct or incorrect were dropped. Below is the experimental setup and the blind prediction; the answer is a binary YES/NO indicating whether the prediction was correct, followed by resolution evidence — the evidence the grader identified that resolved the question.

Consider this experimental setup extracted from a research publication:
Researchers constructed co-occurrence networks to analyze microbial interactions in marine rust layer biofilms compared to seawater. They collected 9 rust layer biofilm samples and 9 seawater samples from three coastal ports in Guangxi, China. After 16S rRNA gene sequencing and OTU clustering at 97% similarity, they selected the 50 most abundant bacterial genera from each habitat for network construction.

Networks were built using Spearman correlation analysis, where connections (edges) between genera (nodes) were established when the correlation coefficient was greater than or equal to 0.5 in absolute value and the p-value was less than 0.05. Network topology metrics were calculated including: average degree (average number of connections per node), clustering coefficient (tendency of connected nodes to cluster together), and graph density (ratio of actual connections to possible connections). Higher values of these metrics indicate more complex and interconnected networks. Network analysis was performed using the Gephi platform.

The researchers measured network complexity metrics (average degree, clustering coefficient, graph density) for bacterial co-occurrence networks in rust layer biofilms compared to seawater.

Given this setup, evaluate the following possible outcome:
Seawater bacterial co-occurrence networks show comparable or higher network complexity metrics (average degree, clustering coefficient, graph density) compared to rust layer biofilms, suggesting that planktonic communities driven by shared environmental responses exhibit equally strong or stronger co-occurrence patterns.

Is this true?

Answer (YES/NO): YES